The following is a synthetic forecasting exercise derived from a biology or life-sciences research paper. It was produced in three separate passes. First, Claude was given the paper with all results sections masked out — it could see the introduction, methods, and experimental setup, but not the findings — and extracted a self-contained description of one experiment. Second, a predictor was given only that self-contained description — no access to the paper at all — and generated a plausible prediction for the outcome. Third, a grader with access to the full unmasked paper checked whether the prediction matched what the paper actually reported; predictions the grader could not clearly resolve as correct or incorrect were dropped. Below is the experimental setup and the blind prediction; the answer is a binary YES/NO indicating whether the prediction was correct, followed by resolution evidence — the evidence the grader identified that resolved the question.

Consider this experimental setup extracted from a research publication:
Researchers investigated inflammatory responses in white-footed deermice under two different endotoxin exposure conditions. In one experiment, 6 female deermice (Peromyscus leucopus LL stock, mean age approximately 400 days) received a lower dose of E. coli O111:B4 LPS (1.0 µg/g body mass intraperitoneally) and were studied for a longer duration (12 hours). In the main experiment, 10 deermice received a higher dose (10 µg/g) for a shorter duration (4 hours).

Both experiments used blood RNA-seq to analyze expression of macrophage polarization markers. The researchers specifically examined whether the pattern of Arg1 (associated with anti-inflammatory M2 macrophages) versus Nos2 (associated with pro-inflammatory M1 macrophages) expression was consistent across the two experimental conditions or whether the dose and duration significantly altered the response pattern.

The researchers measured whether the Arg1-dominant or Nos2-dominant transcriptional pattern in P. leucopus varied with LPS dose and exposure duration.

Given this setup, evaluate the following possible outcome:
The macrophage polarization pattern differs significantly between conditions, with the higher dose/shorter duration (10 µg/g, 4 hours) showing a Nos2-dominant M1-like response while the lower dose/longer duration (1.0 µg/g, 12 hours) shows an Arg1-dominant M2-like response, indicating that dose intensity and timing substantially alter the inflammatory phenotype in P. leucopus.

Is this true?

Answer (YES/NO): NO